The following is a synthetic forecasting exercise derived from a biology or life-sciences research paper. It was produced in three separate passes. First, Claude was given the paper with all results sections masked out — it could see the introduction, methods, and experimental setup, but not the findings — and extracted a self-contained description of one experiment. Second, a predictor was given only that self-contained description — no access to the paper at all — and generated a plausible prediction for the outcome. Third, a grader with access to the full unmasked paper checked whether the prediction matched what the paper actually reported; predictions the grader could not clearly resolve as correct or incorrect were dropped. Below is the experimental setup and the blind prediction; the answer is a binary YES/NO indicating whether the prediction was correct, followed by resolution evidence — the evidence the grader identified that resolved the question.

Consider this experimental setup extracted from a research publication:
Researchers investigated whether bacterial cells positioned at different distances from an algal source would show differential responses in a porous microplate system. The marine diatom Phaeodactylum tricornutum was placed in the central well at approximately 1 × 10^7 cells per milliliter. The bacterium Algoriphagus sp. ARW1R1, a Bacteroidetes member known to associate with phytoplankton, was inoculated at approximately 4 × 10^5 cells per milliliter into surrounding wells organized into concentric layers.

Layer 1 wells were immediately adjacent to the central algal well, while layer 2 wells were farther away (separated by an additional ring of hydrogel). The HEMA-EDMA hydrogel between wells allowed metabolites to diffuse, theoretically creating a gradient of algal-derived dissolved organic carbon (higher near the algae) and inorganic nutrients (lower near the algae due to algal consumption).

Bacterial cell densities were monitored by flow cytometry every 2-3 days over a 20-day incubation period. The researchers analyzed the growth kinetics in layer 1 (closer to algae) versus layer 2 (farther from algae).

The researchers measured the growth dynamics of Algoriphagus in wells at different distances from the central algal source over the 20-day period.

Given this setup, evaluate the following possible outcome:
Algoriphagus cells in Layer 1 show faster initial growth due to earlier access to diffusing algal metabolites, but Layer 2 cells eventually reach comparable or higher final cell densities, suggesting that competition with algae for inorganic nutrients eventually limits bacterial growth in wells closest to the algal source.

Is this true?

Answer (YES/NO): NO